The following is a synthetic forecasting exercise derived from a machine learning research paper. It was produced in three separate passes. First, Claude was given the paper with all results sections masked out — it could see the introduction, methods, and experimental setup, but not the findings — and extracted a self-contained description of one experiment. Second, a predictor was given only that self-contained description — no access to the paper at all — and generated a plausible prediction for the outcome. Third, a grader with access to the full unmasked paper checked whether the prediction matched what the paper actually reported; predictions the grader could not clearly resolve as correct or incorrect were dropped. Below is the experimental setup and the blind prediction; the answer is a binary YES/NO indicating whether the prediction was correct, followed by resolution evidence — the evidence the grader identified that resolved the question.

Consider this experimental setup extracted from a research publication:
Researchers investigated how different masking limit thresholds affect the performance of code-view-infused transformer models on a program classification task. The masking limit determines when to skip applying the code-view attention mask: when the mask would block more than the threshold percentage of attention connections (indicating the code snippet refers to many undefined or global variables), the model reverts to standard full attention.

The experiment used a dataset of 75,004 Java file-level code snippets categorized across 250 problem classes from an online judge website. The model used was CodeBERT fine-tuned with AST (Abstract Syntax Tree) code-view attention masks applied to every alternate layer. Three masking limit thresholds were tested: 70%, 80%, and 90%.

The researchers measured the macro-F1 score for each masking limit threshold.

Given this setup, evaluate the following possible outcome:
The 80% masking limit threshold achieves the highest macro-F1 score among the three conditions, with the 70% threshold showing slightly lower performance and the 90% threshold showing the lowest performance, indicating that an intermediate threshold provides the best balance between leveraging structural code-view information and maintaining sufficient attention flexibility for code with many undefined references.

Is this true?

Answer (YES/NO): NO